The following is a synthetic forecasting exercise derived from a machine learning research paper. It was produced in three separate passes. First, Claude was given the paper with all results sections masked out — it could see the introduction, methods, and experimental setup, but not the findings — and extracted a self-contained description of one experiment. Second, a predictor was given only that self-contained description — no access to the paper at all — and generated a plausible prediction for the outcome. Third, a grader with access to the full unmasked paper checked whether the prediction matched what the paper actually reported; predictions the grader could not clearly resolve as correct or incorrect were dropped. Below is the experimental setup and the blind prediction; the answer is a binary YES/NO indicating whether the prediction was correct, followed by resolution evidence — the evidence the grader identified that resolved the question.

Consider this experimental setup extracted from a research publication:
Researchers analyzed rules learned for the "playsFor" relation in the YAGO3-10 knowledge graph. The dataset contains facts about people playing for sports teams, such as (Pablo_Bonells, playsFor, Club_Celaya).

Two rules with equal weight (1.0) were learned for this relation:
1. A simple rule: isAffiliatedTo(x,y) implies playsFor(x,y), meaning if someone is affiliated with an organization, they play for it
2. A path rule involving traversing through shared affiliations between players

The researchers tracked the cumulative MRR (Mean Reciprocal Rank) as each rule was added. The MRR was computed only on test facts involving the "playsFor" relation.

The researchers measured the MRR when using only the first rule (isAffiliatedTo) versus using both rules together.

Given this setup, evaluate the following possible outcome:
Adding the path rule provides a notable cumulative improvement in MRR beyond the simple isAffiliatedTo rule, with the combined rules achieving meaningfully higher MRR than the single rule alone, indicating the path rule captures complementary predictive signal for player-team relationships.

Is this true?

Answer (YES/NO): YES